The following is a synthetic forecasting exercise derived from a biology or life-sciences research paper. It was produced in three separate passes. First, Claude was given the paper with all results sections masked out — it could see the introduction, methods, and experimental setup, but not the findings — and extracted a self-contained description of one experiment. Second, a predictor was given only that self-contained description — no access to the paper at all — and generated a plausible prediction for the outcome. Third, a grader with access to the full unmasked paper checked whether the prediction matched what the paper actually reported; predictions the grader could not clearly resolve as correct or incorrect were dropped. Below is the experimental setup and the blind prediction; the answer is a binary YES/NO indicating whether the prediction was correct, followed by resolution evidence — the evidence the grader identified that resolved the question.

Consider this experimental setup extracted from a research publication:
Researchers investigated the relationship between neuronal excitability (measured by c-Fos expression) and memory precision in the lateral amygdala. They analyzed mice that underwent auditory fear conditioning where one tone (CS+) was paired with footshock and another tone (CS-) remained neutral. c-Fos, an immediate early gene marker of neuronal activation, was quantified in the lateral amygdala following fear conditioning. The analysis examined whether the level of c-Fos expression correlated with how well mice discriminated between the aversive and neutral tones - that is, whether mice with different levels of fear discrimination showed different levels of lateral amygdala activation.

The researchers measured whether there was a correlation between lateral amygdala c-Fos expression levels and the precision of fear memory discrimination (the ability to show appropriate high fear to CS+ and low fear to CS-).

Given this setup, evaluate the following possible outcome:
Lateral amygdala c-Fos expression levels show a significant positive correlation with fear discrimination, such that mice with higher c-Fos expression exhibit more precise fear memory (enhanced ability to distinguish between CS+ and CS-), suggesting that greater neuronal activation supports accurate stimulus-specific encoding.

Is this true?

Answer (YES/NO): NO